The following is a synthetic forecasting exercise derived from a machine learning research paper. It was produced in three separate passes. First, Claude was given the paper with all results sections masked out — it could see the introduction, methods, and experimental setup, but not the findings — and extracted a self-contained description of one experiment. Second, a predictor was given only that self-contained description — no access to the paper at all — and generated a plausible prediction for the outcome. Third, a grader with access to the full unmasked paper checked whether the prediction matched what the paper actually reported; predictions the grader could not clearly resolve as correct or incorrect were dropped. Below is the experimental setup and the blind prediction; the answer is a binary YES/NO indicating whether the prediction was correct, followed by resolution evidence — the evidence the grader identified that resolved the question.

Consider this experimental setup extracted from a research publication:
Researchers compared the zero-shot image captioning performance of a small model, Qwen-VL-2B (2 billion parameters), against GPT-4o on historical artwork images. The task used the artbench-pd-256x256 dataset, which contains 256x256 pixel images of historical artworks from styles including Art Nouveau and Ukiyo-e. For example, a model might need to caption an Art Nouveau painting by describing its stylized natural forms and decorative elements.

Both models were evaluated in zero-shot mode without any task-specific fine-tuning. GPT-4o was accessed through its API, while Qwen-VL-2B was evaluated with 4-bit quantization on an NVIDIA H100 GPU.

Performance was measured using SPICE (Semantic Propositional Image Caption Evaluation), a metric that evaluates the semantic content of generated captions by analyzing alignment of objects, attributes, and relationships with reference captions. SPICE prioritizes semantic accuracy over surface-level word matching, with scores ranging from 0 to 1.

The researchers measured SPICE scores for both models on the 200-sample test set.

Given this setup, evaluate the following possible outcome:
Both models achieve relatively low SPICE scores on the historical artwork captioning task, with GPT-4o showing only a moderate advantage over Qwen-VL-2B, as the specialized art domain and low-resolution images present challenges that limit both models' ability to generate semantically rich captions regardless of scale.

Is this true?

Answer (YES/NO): NO